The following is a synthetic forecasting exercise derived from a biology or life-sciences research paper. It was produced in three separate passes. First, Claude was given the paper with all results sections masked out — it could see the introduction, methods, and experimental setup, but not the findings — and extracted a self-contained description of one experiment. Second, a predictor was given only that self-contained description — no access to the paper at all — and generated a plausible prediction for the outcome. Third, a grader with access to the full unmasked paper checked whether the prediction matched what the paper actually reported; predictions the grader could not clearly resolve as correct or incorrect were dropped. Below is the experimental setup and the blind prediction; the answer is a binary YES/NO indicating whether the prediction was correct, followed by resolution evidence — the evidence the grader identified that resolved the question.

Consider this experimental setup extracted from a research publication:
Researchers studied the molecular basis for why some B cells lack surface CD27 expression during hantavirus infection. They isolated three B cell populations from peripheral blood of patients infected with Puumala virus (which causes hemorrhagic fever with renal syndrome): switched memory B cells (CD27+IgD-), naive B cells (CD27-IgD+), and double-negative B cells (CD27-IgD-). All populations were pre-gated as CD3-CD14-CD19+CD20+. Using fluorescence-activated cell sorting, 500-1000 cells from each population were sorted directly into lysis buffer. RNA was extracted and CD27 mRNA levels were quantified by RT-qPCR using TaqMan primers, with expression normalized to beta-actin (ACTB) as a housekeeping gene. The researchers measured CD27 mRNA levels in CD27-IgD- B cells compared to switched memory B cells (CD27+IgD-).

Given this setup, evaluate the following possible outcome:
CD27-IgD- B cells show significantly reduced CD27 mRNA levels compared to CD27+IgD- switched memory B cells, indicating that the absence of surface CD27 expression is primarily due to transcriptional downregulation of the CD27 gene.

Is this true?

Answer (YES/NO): NO